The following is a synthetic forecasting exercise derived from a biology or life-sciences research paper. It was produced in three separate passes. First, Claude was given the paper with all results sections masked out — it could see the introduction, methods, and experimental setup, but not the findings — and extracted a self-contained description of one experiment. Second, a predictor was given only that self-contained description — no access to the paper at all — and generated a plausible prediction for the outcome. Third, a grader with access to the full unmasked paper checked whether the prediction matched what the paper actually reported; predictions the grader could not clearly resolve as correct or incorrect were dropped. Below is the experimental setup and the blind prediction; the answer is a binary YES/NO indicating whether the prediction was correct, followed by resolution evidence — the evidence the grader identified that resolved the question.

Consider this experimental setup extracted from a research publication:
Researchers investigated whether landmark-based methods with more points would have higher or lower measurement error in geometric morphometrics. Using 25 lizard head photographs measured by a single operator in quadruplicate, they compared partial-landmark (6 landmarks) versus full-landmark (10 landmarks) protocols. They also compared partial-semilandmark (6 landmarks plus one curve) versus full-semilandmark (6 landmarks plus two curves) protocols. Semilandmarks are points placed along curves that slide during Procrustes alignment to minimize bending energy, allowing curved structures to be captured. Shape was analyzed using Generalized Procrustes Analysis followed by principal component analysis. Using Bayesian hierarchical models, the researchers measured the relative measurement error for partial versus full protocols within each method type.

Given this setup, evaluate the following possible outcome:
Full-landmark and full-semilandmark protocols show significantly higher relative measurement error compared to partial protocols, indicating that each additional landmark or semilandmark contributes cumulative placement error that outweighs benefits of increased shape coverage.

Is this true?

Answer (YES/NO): NO